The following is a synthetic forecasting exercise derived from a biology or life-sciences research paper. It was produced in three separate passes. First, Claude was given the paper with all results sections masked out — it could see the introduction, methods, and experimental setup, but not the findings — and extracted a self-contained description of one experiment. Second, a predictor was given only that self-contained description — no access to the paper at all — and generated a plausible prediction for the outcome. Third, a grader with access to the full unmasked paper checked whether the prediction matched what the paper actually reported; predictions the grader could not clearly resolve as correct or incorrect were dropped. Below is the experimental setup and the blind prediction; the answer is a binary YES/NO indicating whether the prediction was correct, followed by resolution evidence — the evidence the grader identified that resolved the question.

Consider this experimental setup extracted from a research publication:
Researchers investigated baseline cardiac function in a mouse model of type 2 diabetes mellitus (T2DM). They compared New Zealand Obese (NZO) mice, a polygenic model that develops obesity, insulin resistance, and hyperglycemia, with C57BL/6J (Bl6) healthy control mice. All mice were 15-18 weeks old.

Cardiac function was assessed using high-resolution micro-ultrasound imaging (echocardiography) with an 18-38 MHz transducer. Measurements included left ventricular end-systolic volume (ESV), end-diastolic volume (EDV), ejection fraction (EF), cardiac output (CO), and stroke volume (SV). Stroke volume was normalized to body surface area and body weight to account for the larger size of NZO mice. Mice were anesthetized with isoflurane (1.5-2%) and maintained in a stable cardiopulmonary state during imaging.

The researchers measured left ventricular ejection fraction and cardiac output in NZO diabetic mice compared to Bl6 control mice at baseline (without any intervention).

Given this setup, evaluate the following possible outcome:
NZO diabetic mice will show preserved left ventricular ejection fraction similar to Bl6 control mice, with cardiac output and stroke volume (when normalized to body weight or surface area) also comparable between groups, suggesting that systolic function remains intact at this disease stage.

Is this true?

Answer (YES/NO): YES